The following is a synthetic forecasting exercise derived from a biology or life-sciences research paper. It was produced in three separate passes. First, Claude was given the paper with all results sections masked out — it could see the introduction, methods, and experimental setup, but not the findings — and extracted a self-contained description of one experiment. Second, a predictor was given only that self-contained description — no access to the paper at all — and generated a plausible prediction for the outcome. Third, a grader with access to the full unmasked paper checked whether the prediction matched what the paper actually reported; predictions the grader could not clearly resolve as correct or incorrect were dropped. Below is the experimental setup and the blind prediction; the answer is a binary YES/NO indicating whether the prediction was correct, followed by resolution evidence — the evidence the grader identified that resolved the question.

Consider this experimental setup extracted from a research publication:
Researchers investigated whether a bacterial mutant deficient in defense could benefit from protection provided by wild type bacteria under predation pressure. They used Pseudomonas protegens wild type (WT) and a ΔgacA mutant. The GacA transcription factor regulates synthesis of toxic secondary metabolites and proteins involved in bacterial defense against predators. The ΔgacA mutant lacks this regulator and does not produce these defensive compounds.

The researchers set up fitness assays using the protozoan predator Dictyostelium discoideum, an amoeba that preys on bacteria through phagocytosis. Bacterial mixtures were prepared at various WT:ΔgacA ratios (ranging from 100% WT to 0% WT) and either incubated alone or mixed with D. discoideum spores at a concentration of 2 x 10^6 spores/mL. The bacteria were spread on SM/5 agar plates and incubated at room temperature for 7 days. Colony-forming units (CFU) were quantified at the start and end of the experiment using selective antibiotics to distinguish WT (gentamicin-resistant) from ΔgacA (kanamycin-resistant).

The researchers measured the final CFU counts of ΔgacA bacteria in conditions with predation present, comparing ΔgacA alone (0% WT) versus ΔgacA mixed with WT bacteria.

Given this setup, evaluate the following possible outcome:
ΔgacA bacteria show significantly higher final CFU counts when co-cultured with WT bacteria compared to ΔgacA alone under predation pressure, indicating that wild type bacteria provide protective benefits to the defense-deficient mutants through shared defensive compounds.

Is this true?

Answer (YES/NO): YES